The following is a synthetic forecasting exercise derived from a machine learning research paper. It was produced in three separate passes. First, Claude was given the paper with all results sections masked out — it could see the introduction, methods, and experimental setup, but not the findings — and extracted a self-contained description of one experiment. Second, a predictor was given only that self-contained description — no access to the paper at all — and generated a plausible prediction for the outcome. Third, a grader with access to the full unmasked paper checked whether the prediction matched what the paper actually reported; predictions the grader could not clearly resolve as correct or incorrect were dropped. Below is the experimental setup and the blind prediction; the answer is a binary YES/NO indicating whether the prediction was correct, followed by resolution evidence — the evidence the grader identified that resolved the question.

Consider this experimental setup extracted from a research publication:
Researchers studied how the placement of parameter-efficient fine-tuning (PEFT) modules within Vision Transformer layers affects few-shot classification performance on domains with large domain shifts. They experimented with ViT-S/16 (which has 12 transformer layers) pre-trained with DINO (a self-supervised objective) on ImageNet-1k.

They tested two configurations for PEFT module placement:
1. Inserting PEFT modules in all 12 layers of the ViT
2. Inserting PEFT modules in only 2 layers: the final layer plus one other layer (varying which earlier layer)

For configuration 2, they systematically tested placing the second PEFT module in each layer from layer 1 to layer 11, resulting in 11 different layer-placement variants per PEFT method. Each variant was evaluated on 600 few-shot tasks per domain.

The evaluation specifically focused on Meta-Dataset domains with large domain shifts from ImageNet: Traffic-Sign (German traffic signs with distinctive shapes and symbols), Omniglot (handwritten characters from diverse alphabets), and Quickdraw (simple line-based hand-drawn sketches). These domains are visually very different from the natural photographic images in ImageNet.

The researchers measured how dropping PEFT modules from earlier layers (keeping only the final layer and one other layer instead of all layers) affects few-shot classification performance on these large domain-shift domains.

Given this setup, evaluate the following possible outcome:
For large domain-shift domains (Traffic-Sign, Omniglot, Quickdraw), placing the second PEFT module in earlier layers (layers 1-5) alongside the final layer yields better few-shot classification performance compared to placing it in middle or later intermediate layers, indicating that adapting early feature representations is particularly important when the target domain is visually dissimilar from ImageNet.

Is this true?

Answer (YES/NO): YES